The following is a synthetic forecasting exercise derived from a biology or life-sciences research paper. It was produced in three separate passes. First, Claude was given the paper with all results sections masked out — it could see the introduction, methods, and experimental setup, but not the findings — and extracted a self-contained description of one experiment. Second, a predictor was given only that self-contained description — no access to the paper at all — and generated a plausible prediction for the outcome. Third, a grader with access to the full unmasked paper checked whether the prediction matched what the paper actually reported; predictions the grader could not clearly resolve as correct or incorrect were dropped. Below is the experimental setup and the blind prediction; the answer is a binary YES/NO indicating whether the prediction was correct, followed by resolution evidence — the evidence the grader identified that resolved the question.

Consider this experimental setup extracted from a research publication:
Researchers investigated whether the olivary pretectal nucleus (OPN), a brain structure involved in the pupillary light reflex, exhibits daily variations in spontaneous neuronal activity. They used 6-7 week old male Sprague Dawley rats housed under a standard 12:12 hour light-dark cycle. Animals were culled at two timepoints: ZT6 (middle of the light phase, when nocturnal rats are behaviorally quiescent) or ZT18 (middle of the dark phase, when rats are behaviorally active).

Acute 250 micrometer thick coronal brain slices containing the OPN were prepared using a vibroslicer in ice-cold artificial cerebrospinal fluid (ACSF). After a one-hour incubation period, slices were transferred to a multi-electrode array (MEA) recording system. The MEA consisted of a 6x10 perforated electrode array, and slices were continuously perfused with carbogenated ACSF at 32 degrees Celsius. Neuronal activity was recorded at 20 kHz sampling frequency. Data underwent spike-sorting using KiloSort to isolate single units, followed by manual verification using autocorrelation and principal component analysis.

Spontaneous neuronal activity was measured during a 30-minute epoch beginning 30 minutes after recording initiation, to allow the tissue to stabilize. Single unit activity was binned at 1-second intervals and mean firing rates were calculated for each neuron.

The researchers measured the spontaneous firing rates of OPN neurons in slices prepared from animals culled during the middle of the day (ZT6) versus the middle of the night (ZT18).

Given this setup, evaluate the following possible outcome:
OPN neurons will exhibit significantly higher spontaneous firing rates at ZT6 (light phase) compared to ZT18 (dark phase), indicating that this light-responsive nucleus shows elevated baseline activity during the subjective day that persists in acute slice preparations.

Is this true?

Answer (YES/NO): YES